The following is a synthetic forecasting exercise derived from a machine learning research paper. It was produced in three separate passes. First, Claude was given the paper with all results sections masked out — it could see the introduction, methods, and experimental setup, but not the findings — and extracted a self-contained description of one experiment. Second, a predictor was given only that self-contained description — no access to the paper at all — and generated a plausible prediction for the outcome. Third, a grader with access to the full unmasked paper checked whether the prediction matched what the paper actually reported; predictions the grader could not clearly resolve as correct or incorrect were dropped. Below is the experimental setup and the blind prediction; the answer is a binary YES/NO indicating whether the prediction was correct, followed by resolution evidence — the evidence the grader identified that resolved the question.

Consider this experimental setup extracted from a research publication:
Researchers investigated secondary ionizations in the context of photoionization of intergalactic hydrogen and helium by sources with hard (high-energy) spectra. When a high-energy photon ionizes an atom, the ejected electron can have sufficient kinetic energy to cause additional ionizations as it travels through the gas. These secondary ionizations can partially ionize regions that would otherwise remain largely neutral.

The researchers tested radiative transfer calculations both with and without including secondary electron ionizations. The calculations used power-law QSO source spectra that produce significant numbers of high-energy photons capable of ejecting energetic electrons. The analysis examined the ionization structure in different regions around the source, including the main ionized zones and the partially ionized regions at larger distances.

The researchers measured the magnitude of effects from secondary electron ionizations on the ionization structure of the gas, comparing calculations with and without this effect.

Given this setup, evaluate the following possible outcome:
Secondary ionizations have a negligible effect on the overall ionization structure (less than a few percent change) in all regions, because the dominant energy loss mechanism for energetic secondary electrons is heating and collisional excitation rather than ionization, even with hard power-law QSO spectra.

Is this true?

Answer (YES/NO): NO